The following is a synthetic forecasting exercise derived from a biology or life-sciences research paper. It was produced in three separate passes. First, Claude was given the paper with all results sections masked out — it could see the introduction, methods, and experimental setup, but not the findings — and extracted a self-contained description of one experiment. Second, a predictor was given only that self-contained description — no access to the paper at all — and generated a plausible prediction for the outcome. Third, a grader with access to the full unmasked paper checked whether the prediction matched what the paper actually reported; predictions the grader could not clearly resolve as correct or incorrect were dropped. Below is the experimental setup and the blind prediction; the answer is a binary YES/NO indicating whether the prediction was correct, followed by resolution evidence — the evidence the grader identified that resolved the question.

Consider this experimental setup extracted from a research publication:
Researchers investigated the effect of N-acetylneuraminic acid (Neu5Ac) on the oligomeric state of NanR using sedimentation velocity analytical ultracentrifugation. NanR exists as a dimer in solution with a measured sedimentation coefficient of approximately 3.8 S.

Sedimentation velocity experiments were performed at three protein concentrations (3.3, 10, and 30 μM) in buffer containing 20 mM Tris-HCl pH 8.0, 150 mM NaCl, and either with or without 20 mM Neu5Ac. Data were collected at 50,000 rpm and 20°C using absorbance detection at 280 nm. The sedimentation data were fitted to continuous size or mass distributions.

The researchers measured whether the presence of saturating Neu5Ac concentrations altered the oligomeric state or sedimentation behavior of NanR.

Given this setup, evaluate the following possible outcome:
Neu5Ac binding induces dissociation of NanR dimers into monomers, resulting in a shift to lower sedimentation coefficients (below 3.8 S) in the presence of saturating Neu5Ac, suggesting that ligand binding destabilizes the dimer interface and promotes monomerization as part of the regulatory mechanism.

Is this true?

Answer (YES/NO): NO